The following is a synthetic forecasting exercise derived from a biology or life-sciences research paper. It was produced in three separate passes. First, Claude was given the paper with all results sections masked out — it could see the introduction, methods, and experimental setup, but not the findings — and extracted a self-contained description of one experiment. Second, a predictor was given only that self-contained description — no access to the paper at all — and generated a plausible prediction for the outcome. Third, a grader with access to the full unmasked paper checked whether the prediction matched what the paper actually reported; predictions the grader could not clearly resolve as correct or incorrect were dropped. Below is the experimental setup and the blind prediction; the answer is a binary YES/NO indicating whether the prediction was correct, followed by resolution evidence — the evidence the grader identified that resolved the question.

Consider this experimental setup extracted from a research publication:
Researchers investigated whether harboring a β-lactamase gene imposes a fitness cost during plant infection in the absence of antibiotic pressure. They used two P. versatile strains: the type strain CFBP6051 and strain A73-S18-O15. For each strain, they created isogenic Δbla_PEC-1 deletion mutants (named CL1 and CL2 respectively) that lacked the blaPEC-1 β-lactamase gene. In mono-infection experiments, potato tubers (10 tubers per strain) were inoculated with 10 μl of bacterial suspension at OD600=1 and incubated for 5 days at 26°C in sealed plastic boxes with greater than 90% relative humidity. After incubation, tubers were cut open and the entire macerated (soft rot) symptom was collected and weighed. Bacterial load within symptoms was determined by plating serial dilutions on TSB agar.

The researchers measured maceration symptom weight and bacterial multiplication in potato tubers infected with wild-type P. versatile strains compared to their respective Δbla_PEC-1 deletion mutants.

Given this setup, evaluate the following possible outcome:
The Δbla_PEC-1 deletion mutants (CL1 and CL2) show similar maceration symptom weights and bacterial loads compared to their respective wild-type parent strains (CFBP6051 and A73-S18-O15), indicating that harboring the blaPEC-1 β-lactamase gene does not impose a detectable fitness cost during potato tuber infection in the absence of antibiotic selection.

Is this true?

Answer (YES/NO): YES